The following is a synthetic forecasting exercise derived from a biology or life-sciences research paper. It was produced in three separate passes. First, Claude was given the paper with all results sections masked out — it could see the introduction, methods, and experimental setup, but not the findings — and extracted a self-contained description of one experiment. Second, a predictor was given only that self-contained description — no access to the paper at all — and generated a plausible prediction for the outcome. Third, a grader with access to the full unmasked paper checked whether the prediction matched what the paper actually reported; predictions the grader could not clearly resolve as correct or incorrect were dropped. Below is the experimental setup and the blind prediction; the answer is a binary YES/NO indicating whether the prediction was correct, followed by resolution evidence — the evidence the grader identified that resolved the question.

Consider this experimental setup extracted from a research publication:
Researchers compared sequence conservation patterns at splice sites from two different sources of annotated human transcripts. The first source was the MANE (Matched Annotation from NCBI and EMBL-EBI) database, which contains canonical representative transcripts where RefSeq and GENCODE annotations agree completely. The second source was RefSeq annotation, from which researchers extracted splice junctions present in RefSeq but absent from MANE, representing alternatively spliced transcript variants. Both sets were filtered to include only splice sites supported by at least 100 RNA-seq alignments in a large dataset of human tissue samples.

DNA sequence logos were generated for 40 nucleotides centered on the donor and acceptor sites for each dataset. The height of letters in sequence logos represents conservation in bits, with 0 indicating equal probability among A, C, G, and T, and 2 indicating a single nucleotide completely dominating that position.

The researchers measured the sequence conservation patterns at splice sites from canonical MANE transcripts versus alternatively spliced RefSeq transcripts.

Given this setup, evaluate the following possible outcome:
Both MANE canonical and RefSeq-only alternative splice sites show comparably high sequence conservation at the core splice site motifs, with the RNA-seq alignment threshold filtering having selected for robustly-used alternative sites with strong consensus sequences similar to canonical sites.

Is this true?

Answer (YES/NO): YES